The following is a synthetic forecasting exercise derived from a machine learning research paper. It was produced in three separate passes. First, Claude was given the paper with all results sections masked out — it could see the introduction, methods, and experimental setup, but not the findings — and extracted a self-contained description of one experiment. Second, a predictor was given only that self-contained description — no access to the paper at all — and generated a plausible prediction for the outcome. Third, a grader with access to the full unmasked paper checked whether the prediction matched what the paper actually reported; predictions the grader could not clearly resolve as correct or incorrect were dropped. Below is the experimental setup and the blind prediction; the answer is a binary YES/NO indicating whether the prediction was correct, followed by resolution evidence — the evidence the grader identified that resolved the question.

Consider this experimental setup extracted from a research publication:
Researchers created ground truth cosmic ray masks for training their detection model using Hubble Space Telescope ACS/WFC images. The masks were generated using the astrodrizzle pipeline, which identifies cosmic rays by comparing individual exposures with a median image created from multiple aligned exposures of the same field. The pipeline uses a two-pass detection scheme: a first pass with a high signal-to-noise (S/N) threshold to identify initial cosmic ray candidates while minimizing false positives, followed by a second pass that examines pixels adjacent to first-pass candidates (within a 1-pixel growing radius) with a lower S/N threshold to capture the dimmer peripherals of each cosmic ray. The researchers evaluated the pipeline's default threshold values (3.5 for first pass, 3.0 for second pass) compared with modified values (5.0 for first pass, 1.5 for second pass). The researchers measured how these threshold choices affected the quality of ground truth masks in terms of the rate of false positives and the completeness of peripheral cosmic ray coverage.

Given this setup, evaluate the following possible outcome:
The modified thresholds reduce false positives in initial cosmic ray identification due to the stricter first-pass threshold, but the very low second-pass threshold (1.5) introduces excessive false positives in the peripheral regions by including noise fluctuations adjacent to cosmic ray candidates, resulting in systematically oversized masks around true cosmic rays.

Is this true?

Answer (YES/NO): NO